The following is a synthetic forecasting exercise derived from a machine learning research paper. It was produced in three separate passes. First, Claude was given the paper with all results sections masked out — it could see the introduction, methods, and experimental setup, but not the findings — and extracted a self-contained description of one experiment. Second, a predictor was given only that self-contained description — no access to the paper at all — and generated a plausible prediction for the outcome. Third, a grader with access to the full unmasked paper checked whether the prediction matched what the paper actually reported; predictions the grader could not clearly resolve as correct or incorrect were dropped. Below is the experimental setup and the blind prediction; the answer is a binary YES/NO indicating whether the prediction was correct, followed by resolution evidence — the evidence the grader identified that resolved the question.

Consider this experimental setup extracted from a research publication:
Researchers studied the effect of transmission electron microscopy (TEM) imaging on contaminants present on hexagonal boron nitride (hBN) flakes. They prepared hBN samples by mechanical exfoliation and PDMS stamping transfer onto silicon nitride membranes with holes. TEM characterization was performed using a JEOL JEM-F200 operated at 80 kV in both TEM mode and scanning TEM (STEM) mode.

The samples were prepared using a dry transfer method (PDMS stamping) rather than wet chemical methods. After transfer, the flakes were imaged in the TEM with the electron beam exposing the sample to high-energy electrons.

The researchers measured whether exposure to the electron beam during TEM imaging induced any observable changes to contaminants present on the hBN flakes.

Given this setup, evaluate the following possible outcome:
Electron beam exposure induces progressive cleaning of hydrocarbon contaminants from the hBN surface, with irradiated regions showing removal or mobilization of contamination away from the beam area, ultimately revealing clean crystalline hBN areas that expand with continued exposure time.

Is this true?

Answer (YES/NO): NO